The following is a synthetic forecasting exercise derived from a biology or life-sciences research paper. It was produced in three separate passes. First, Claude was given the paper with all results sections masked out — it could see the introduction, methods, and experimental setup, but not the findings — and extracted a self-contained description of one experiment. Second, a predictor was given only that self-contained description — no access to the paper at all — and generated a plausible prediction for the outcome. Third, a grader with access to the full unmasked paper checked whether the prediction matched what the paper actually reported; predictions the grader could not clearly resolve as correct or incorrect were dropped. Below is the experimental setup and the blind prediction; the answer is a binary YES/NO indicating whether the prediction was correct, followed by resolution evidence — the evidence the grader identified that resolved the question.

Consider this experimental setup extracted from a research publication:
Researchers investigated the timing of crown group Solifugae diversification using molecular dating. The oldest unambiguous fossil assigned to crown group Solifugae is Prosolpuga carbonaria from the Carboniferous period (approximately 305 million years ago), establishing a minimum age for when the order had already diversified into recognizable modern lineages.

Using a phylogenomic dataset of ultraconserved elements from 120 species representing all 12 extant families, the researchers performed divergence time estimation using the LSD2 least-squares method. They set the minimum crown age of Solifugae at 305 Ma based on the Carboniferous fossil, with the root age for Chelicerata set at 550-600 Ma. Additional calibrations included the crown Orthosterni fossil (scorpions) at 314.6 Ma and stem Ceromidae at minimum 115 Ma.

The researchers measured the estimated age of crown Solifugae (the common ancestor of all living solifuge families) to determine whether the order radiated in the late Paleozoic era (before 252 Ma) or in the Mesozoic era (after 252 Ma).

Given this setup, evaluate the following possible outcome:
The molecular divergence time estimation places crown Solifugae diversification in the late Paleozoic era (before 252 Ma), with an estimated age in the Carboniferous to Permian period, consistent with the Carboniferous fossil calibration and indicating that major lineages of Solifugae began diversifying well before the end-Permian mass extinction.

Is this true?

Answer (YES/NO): YES